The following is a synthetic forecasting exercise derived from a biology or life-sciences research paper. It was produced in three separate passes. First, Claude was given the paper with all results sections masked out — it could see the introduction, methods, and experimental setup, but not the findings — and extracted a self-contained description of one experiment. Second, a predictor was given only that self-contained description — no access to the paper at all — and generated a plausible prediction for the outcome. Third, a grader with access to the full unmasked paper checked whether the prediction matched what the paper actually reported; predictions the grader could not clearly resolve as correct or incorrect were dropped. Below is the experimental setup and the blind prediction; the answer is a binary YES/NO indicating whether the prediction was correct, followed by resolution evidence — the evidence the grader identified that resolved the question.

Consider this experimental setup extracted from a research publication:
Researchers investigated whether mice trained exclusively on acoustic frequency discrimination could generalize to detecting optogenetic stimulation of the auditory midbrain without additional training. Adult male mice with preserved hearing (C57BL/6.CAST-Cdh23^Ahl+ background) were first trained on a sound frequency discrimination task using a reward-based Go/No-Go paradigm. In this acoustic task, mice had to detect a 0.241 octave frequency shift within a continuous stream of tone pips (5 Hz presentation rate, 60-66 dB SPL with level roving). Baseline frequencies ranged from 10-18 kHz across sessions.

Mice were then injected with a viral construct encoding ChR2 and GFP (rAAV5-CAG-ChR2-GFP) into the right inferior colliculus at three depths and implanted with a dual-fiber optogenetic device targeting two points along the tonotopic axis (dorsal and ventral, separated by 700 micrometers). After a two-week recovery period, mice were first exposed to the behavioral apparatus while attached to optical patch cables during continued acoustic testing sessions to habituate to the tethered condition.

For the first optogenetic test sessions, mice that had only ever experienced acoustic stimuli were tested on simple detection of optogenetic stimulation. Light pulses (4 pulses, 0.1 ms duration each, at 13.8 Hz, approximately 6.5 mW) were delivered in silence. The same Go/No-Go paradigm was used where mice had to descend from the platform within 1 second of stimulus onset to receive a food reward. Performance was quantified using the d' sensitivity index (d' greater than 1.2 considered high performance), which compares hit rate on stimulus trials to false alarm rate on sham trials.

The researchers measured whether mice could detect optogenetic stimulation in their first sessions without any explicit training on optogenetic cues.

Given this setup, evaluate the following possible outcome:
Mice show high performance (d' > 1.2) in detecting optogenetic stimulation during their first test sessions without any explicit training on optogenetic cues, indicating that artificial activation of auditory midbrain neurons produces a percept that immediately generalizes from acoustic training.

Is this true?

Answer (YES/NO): NO